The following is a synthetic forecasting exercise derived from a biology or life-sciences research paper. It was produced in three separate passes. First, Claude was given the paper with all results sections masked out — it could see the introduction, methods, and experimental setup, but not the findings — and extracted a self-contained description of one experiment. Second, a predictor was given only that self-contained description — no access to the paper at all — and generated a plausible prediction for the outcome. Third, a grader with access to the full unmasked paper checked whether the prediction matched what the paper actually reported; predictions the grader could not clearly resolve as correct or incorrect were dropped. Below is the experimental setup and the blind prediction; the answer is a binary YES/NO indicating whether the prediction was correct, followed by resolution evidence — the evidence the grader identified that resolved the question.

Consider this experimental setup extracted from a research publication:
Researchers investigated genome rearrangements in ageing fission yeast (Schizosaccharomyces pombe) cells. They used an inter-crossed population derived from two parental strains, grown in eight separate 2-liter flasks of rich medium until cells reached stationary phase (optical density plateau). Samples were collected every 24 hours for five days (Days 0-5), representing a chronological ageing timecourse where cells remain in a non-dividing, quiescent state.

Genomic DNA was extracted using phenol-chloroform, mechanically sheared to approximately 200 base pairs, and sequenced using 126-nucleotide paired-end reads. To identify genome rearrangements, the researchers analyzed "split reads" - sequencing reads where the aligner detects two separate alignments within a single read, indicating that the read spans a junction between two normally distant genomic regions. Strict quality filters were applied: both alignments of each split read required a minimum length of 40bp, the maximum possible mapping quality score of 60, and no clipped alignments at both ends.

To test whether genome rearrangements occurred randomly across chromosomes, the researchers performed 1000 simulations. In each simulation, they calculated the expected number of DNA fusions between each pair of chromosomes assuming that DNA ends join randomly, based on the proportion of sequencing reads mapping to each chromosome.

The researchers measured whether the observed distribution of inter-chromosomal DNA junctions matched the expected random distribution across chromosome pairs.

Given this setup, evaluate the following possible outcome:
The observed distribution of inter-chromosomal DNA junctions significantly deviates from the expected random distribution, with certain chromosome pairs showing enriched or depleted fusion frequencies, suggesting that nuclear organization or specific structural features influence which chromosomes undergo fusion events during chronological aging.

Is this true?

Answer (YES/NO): YES